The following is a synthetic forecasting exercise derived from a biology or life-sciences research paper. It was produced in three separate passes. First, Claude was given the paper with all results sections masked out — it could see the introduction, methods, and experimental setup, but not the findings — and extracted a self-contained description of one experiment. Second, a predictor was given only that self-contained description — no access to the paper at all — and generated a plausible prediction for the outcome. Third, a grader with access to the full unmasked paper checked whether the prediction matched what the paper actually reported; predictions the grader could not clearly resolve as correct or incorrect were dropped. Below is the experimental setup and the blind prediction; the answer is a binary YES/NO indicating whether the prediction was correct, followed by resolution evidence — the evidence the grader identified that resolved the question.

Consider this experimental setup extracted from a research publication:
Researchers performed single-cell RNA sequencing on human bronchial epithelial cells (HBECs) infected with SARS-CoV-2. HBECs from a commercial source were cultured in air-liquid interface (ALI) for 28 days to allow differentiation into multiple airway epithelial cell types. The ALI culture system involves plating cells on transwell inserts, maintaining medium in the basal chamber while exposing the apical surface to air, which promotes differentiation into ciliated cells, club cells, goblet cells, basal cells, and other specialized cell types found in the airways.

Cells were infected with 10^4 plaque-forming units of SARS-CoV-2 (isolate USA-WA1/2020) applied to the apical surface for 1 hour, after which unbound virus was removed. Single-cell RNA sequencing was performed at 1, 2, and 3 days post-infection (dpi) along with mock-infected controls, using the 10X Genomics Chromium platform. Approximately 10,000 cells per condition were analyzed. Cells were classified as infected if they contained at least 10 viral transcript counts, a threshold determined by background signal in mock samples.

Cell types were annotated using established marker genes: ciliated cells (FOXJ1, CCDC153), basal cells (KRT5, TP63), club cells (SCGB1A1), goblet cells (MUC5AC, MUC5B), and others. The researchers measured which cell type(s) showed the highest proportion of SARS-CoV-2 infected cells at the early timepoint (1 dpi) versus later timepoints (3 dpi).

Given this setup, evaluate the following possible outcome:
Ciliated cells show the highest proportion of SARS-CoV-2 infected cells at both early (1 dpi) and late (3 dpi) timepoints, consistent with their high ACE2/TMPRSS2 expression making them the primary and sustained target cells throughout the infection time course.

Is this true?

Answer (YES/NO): NO